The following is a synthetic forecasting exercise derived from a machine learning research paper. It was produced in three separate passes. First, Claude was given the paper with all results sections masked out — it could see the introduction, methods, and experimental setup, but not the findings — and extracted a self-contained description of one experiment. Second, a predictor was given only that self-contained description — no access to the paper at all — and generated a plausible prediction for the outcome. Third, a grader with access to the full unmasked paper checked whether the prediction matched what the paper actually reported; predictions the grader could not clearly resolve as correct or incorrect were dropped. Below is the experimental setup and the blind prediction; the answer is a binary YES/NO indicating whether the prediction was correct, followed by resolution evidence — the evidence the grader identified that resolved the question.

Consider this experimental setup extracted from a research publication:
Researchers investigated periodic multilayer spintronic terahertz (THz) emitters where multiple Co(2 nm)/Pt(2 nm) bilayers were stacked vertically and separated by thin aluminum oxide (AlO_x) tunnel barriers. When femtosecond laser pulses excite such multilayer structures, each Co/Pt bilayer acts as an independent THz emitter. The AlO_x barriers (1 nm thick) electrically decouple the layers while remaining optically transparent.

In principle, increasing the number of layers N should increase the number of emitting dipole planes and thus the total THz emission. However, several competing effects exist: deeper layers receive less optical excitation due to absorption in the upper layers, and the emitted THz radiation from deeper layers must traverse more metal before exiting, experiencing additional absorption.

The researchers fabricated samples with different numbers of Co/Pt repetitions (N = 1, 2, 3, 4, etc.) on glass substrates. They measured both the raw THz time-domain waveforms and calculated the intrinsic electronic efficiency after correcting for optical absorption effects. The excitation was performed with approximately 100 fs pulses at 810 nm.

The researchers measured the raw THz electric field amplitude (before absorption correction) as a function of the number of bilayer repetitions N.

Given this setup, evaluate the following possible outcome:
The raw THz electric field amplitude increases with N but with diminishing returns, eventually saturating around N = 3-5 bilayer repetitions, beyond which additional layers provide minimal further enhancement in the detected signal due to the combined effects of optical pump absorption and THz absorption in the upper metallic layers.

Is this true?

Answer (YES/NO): NO